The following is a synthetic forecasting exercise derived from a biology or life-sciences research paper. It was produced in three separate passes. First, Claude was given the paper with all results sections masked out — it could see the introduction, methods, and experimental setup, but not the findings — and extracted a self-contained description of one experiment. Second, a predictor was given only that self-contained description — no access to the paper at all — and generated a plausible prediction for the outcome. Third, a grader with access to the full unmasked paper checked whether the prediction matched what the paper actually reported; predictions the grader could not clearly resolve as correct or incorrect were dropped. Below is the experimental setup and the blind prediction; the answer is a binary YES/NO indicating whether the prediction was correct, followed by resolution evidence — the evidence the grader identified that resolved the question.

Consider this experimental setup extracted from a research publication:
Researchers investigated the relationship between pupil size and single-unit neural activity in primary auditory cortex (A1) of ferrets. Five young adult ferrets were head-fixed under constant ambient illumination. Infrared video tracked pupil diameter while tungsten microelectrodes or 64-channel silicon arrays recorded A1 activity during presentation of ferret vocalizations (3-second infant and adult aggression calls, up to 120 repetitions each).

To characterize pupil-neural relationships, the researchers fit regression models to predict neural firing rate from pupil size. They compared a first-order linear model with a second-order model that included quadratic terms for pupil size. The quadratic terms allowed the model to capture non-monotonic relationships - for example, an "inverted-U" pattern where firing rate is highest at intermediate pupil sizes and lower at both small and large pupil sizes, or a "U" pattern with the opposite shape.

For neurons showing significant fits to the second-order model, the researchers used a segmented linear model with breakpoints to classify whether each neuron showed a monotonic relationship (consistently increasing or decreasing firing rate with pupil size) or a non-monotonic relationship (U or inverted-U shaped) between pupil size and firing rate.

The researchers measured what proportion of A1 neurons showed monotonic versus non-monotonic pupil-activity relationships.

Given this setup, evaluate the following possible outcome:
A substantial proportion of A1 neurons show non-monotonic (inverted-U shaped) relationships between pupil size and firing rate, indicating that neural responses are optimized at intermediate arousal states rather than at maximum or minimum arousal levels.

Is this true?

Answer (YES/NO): NO